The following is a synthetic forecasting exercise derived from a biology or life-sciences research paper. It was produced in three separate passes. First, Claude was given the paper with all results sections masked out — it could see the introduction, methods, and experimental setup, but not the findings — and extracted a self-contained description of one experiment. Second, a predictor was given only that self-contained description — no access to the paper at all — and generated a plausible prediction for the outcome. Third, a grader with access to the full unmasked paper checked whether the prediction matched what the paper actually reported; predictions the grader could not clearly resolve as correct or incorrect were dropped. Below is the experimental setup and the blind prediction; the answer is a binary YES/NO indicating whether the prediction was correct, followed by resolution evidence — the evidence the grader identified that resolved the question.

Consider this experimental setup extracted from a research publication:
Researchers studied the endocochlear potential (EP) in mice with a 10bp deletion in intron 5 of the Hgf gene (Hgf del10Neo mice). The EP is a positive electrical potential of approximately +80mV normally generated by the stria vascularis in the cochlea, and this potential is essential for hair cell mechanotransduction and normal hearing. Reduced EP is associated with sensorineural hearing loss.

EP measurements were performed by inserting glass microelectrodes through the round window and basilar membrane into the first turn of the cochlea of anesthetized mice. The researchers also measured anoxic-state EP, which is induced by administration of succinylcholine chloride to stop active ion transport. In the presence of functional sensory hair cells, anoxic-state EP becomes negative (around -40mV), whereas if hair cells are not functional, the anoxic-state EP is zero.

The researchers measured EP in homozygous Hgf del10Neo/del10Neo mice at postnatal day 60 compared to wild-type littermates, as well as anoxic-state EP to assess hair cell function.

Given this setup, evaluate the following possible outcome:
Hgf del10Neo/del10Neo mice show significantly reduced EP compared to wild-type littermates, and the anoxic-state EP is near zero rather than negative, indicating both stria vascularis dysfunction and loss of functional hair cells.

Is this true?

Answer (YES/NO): NO